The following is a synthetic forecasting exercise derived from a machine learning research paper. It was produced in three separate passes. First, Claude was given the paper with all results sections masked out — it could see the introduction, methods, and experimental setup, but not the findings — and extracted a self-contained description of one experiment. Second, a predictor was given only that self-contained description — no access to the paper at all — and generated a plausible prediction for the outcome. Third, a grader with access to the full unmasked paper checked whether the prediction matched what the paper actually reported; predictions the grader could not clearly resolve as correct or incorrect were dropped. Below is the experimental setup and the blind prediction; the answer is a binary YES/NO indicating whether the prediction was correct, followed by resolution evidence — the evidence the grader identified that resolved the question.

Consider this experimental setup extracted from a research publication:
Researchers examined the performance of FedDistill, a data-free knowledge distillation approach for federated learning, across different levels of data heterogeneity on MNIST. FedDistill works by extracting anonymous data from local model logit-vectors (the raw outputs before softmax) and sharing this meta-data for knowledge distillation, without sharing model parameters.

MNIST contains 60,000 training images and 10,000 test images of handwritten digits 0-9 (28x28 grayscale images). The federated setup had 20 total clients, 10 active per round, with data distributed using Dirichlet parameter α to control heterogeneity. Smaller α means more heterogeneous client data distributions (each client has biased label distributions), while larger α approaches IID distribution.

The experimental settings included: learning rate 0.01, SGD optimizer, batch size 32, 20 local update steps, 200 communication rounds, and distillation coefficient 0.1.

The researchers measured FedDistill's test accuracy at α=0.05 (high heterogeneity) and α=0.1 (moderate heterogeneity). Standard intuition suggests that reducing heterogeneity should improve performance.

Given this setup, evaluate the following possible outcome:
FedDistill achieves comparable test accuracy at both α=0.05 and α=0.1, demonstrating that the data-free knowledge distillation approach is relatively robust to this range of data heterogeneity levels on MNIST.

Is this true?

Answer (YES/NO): NO